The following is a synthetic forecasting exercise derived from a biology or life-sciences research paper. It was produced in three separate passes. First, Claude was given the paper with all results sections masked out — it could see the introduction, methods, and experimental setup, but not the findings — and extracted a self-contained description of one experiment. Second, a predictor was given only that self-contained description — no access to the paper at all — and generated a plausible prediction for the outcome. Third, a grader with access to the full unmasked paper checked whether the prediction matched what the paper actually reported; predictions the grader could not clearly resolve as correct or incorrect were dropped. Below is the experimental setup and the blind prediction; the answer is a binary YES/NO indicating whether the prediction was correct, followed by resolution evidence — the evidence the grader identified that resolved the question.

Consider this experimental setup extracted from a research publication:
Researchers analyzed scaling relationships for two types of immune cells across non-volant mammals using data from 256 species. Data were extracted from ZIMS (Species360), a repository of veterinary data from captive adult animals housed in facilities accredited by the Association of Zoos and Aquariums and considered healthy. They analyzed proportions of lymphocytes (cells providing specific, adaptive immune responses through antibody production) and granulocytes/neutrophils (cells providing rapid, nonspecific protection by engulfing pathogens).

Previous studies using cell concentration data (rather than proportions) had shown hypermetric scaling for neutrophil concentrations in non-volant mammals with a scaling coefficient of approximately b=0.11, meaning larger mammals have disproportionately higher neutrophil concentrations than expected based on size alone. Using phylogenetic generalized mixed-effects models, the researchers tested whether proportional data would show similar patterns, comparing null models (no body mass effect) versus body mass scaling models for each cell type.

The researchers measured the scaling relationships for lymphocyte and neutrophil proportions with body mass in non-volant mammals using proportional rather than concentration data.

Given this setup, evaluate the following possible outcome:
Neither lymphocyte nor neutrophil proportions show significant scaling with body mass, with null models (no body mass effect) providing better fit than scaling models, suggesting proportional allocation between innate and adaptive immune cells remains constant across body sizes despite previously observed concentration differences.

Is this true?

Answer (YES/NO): NO